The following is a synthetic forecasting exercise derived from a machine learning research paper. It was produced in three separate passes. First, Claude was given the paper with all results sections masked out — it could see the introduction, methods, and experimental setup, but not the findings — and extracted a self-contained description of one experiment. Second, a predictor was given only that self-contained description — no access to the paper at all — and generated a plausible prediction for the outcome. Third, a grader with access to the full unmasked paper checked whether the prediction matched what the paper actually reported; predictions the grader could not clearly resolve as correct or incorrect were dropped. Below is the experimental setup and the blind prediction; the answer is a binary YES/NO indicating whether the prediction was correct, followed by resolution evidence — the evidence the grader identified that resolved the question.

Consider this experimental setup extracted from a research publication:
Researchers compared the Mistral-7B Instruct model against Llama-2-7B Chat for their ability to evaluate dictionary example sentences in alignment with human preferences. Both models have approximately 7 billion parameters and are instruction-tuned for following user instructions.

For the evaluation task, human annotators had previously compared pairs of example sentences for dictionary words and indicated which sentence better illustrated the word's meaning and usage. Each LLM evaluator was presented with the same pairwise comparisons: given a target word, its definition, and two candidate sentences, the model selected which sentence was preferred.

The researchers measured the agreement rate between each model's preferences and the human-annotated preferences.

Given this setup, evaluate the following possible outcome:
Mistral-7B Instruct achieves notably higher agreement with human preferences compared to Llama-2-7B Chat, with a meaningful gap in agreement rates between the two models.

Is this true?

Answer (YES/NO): YES